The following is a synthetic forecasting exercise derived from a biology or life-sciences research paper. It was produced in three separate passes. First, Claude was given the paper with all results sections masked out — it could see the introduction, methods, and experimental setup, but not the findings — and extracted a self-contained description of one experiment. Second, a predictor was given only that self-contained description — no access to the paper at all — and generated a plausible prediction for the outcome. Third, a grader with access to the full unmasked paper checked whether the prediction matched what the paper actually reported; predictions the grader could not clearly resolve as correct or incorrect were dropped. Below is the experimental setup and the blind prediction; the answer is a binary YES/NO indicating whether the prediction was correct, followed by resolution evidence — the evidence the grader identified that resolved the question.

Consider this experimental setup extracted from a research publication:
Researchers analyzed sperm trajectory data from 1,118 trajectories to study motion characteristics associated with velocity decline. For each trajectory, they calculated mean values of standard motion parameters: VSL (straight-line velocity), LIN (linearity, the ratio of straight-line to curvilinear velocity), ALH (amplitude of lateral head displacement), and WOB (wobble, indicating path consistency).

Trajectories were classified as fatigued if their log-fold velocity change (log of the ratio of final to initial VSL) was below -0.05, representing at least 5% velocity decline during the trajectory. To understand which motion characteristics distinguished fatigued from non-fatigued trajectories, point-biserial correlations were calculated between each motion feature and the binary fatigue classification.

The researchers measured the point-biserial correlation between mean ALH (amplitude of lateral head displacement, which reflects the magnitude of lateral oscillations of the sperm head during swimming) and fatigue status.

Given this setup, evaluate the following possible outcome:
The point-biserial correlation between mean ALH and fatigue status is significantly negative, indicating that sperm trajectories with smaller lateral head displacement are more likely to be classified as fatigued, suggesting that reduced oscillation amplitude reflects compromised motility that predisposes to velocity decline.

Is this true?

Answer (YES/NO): NO